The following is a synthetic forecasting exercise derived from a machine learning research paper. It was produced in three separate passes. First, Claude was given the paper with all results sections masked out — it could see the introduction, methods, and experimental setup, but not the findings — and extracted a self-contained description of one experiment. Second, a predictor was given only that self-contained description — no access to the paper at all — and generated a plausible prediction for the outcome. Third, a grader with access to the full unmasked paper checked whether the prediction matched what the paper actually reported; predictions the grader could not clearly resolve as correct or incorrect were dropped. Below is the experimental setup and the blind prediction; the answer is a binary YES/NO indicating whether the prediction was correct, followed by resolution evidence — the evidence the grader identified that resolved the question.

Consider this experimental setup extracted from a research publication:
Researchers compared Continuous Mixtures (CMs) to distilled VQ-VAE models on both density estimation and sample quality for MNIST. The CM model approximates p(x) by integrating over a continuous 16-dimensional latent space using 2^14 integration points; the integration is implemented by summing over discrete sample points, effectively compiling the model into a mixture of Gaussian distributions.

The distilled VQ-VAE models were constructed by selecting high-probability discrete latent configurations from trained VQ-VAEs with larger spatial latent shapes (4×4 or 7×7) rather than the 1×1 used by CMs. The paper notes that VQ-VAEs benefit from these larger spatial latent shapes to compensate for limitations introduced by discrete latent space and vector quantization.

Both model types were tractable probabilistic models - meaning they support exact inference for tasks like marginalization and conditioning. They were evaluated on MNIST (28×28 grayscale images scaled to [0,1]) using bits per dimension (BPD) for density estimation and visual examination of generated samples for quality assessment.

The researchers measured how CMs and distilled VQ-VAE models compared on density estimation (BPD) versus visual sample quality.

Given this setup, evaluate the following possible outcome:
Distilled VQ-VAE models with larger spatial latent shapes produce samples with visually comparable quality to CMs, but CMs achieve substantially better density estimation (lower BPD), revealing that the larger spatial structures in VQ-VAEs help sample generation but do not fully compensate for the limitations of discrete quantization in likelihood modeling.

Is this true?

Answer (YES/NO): NO